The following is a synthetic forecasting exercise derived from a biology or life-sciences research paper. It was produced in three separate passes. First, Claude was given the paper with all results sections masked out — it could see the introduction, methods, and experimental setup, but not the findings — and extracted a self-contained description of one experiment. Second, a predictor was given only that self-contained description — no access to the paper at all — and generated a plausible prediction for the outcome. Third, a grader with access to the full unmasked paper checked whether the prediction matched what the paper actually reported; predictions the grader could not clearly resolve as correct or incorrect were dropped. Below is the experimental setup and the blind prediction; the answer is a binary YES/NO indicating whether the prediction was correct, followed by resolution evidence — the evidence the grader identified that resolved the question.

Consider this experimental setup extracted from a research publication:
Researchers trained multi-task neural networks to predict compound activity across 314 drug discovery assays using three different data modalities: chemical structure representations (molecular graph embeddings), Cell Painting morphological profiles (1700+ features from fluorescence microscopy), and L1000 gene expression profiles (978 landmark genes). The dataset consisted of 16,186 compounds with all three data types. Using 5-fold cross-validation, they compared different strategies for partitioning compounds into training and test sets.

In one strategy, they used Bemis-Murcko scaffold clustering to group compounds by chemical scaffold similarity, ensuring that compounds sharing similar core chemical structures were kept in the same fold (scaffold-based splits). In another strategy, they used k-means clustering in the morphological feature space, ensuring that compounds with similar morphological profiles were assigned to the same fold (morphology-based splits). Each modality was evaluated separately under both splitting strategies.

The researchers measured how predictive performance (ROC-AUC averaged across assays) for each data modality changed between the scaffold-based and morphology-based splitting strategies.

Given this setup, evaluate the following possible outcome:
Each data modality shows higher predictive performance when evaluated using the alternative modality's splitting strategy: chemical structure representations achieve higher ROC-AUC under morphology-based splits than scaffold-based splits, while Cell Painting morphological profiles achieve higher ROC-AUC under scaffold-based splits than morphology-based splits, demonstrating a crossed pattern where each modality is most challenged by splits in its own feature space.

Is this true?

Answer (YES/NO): NO